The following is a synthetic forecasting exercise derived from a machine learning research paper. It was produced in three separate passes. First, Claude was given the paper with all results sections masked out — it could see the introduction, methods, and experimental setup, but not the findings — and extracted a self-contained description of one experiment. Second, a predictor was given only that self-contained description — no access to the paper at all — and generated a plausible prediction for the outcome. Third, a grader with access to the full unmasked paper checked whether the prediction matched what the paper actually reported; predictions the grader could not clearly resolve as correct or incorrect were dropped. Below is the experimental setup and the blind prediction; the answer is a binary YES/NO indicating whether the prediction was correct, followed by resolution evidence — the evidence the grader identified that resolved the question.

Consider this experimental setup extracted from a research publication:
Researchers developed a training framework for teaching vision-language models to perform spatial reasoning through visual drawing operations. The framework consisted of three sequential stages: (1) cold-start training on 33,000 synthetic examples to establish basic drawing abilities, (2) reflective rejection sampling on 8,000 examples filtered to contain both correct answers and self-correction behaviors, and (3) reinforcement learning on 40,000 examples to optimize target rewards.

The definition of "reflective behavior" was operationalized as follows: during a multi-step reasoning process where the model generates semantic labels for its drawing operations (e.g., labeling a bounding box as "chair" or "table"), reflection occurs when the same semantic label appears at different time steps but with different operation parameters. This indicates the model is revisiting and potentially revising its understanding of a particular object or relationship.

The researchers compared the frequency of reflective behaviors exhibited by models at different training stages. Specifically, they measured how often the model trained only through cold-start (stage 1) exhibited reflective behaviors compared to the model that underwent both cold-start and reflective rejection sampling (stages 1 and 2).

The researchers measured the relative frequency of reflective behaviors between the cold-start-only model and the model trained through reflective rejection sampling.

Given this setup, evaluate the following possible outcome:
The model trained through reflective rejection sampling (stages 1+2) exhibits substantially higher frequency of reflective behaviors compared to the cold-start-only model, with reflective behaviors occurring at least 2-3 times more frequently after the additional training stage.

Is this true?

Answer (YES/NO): YES